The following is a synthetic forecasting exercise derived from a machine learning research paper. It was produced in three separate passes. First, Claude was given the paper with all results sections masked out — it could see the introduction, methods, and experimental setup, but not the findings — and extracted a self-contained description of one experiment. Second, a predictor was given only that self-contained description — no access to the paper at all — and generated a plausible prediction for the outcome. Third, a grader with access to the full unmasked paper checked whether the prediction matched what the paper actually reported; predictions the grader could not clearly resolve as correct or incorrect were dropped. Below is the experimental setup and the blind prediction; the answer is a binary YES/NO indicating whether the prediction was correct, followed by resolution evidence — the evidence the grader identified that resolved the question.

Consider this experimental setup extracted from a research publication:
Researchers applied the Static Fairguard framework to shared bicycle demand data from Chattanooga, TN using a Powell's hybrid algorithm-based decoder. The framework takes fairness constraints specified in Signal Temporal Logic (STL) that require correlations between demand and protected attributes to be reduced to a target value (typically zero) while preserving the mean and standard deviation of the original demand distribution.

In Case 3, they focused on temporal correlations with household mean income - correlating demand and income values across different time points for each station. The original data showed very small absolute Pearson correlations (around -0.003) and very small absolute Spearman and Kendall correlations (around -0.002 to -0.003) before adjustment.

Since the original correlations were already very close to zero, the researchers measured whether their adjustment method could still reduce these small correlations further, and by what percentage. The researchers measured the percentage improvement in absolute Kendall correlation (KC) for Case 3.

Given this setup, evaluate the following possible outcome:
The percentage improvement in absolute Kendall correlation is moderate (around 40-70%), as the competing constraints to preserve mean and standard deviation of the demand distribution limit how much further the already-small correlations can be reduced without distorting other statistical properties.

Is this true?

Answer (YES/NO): NO